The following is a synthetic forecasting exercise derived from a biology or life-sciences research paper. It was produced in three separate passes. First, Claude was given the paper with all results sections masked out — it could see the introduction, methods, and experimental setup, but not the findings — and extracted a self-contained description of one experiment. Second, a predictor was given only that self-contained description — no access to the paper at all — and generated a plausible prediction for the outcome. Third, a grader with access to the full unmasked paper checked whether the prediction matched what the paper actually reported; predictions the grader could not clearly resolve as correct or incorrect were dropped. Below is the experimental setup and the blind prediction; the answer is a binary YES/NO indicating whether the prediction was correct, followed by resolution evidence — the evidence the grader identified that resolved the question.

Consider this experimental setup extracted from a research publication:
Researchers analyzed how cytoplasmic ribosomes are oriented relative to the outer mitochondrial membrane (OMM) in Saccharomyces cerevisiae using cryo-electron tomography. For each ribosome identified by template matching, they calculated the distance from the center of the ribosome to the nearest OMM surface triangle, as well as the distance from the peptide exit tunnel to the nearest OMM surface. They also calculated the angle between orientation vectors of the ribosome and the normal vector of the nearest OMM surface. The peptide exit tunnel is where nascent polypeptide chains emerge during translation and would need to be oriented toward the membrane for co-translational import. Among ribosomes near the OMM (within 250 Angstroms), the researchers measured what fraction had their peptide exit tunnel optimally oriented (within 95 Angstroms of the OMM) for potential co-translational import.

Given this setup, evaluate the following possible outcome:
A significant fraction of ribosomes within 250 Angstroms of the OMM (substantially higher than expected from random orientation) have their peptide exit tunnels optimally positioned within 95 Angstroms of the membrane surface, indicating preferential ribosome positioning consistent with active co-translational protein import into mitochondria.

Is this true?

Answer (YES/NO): NO